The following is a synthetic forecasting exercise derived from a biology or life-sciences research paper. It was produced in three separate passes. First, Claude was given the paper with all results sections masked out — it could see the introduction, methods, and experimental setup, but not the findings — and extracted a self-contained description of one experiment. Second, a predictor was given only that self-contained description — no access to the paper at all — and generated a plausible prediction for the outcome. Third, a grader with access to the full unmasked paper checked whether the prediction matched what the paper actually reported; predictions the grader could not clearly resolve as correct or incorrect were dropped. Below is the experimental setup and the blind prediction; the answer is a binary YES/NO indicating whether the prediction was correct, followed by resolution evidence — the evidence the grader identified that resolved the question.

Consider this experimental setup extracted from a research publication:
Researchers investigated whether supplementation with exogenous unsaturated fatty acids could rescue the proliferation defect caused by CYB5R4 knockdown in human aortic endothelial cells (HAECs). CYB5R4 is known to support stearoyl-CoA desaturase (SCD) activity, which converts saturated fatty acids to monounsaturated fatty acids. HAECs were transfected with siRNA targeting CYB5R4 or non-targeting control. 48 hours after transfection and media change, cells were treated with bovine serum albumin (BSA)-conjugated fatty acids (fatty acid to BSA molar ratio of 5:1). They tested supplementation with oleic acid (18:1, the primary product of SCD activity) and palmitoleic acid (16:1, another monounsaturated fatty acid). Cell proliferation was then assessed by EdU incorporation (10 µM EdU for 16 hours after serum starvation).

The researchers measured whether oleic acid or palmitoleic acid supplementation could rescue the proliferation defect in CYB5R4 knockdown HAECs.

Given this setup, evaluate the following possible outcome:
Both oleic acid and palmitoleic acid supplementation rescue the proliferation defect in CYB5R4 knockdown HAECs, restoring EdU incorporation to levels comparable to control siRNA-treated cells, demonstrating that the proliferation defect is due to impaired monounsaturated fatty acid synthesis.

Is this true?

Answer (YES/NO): NO